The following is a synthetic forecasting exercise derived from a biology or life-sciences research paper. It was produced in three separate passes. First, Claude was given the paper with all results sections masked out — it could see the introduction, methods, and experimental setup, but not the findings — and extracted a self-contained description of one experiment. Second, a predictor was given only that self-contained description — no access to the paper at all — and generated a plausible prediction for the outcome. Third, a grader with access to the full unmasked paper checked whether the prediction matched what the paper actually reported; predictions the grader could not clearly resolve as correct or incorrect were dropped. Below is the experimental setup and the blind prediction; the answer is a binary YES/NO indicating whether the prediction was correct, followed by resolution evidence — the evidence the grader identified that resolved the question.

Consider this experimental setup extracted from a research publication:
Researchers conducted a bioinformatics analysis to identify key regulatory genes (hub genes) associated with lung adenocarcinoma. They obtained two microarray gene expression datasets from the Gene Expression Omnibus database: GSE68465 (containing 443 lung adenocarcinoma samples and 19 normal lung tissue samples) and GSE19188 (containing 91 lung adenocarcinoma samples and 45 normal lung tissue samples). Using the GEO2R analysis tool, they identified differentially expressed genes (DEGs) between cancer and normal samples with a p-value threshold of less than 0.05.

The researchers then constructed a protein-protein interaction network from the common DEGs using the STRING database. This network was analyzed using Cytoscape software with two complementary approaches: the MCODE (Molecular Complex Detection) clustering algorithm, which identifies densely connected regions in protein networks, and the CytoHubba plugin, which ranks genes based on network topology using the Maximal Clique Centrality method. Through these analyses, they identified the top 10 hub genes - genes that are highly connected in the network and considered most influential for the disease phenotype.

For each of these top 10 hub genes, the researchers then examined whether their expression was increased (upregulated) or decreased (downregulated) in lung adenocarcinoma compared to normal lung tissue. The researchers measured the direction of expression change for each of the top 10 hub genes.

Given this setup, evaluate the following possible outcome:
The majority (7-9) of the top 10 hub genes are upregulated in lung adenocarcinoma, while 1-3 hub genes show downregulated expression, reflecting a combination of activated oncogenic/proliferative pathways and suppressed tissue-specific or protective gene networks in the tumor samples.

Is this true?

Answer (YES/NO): NO